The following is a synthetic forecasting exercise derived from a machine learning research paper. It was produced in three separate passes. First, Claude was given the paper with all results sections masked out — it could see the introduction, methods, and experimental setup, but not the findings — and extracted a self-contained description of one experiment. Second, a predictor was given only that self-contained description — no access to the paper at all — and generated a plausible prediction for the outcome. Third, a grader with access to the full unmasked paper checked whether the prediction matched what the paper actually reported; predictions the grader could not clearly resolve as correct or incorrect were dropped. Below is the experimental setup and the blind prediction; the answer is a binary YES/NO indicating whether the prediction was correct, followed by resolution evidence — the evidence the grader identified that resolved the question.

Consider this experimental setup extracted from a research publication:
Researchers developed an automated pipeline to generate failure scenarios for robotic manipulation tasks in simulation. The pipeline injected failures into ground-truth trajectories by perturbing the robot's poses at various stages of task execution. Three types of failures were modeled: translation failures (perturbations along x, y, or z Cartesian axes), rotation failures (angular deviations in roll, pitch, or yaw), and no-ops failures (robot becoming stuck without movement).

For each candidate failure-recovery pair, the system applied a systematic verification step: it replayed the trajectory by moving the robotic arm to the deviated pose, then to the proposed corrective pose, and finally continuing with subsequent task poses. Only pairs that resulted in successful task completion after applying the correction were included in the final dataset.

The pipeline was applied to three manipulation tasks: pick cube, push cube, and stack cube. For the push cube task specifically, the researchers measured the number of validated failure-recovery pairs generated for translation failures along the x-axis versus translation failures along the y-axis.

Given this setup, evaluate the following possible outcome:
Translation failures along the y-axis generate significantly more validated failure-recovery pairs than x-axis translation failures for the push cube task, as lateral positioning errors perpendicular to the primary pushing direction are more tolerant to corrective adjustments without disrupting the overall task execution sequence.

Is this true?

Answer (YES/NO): YES